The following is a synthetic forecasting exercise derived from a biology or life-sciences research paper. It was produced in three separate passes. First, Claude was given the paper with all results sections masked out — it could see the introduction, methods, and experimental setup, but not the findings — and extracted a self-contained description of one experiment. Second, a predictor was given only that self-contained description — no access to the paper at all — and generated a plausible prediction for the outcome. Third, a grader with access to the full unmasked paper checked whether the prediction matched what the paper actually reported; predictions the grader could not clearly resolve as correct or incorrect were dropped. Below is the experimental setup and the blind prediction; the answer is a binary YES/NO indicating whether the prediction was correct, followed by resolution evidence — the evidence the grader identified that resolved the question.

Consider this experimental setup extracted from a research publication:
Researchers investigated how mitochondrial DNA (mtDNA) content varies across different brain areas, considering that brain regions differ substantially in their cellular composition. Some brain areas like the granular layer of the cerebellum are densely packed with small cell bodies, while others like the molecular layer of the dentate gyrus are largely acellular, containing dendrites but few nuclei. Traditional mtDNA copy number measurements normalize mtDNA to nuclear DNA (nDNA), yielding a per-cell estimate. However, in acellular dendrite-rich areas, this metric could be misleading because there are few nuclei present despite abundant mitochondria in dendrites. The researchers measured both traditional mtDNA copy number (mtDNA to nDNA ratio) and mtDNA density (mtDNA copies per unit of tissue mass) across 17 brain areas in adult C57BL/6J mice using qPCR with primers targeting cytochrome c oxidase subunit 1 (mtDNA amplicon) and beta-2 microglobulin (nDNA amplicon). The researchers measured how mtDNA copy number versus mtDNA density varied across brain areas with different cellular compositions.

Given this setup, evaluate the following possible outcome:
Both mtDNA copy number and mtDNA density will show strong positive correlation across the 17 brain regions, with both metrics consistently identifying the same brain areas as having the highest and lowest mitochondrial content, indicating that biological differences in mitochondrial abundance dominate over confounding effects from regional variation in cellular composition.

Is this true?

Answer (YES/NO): NO